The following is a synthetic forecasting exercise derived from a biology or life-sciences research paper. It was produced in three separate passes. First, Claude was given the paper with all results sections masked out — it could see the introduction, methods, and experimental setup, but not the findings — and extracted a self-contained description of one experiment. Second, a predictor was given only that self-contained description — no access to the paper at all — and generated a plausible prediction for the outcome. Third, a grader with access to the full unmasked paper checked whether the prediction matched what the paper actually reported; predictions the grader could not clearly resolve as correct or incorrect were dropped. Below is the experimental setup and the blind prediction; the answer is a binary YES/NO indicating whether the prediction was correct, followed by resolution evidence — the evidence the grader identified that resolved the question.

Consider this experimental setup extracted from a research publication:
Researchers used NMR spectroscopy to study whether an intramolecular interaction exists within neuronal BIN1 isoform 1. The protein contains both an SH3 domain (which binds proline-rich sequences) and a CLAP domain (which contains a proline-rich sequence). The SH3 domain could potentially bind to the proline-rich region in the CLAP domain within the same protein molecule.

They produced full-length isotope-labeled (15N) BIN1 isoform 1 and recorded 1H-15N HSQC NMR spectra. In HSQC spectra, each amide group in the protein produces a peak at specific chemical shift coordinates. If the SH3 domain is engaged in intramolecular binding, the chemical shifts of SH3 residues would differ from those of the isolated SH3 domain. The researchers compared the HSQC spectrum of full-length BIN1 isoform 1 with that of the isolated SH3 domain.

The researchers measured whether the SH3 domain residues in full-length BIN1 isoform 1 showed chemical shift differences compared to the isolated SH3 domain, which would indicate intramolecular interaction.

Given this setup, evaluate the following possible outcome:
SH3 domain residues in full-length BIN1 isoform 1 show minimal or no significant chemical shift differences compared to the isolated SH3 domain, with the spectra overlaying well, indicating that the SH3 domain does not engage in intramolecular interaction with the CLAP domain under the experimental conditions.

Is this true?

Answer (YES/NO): NO